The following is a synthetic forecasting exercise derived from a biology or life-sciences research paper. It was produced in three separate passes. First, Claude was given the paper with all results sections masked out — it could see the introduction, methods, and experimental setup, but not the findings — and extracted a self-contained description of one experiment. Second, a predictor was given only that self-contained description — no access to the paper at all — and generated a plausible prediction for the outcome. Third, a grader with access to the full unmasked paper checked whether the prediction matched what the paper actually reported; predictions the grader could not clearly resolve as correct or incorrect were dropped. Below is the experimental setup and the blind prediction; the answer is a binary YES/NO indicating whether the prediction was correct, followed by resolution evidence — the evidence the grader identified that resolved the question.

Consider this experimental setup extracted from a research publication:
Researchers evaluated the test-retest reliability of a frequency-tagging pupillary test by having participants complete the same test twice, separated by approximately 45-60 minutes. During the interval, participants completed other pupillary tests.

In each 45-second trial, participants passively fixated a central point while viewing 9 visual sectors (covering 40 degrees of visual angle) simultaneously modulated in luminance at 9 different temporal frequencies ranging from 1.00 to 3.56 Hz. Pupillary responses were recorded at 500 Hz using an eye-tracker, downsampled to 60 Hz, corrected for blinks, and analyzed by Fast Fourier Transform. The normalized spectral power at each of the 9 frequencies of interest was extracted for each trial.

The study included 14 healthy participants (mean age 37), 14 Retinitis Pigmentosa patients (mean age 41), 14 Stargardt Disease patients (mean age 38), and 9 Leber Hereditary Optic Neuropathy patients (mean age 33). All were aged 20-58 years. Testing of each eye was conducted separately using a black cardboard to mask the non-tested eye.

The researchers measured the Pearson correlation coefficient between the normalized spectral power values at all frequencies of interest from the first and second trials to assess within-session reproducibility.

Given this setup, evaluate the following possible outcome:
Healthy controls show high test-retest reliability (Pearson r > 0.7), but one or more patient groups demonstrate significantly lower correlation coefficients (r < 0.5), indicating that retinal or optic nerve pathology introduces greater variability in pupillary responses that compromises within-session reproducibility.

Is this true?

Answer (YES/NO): NO